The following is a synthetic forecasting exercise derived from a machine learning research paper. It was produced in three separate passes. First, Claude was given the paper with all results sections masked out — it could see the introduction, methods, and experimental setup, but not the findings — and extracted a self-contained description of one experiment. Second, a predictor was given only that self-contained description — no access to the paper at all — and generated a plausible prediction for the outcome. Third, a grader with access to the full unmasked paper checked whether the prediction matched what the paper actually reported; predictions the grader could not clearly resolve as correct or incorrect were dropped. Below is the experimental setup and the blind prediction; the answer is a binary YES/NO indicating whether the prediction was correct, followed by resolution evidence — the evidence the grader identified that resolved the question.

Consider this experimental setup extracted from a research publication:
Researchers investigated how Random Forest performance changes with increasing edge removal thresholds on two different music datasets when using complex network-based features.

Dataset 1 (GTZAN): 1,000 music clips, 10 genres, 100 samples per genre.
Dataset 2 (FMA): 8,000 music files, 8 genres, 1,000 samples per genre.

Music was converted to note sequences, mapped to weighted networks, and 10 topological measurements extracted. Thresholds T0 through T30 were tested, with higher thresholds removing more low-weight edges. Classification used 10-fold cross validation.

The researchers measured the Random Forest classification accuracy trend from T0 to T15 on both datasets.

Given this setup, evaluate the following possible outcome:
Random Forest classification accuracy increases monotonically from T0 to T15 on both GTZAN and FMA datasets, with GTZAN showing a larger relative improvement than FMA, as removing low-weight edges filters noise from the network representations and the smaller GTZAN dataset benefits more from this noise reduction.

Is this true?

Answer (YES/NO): NO